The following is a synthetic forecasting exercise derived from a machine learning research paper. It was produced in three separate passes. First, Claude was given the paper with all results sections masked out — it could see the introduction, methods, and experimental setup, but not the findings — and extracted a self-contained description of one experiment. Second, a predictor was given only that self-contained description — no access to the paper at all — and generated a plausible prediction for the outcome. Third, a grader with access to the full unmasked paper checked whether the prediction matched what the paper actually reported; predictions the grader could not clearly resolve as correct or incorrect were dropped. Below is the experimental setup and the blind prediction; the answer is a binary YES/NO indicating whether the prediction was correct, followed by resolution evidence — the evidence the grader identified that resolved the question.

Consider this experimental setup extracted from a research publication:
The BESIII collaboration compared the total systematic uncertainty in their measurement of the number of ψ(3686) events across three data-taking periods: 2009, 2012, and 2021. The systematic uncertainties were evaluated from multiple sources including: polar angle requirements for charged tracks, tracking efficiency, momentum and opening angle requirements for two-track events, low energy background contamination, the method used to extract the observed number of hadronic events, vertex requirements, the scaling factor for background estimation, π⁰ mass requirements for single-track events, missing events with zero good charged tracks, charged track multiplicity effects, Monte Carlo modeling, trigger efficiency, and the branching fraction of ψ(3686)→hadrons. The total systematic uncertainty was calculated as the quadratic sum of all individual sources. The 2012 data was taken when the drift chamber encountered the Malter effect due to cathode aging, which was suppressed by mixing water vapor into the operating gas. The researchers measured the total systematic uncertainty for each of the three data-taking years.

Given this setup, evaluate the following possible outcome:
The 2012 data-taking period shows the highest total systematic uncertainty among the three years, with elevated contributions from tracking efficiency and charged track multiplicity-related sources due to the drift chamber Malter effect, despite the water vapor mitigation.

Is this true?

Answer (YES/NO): NO